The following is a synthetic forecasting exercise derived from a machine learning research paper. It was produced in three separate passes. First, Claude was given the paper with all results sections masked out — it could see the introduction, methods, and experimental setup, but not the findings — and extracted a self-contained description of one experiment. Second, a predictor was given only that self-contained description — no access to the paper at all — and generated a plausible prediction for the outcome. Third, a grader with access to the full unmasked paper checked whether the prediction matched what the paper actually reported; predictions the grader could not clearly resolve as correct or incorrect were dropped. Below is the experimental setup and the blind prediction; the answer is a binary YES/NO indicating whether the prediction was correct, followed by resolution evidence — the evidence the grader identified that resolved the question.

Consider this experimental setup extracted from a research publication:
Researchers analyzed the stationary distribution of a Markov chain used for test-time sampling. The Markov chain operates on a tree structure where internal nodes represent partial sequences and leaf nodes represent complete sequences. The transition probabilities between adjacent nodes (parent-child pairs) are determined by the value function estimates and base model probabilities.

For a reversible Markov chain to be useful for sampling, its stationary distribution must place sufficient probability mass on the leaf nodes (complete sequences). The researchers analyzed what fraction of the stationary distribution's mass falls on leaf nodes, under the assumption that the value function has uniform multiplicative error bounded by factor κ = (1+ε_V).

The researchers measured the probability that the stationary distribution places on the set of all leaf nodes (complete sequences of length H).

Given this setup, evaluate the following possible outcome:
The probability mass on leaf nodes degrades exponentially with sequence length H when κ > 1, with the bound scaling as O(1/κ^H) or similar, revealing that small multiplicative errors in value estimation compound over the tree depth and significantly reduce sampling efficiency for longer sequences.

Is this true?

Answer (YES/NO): NO